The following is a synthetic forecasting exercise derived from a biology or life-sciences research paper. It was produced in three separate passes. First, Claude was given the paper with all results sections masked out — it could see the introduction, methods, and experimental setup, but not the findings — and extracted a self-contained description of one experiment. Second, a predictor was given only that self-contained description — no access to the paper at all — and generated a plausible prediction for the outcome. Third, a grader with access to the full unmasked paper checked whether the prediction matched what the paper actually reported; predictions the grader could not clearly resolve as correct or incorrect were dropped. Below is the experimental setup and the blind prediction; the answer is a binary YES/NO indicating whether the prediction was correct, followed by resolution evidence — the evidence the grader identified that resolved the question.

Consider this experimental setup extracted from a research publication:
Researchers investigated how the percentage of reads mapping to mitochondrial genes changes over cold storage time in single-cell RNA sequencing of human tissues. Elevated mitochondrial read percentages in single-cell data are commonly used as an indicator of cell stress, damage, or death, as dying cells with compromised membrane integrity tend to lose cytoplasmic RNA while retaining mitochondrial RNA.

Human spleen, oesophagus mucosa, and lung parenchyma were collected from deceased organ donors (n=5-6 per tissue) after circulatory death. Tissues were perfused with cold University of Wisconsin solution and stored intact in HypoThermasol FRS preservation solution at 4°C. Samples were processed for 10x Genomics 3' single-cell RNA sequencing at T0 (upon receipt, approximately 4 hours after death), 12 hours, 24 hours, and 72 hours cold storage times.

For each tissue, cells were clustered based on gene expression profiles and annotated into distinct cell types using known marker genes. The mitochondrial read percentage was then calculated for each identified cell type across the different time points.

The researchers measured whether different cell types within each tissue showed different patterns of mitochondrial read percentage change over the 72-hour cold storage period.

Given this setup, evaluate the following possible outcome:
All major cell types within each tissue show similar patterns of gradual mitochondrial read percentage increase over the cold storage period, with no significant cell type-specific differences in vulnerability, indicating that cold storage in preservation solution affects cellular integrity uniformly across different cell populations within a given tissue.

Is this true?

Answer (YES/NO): NO